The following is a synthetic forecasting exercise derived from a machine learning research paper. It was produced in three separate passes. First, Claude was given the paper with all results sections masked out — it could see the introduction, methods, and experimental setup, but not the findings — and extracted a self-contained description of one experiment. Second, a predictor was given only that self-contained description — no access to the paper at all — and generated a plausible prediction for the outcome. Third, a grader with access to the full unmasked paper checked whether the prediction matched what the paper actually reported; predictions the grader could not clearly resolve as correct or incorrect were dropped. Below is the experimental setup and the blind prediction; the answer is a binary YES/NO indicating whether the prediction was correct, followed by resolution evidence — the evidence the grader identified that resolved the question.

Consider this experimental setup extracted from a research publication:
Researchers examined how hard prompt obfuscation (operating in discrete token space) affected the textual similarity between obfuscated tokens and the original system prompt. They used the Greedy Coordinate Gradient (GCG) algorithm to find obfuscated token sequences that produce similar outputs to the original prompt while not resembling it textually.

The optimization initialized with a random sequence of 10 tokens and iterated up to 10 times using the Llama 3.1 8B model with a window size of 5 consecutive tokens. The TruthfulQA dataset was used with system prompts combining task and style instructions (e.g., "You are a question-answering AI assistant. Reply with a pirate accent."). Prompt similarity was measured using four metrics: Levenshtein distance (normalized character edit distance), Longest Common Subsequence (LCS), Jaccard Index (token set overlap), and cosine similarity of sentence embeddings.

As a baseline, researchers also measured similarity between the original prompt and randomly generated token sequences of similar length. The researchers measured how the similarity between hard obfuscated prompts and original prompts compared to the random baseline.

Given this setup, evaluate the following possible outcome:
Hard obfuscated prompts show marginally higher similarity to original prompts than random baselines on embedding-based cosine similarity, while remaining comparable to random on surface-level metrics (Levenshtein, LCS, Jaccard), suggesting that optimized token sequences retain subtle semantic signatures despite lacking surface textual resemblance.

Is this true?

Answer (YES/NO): NO